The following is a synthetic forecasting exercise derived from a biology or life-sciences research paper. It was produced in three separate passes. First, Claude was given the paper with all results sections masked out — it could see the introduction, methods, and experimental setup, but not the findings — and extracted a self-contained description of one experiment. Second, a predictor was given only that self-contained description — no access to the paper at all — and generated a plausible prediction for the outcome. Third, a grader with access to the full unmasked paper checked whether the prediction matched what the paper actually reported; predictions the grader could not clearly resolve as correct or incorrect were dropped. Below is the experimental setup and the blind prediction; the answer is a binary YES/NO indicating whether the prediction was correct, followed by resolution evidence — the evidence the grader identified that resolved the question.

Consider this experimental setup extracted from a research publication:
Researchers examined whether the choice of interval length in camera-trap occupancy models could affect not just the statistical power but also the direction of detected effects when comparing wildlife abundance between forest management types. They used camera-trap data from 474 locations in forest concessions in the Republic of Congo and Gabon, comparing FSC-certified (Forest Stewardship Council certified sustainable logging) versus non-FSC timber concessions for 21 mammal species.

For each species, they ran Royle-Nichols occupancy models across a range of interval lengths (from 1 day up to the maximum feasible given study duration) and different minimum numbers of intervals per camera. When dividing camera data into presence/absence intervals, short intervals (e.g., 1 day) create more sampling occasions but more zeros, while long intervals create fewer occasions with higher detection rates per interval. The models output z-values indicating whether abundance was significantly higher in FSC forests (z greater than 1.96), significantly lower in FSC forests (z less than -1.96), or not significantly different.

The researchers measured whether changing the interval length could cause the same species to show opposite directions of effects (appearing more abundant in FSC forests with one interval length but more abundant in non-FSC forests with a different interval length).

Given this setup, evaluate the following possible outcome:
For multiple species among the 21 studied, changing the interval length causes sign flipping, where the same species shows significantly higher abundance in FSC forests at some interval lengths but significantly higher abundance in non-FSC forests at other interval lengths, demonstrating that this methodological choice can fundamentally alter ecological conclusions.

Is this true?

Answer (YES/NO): YES